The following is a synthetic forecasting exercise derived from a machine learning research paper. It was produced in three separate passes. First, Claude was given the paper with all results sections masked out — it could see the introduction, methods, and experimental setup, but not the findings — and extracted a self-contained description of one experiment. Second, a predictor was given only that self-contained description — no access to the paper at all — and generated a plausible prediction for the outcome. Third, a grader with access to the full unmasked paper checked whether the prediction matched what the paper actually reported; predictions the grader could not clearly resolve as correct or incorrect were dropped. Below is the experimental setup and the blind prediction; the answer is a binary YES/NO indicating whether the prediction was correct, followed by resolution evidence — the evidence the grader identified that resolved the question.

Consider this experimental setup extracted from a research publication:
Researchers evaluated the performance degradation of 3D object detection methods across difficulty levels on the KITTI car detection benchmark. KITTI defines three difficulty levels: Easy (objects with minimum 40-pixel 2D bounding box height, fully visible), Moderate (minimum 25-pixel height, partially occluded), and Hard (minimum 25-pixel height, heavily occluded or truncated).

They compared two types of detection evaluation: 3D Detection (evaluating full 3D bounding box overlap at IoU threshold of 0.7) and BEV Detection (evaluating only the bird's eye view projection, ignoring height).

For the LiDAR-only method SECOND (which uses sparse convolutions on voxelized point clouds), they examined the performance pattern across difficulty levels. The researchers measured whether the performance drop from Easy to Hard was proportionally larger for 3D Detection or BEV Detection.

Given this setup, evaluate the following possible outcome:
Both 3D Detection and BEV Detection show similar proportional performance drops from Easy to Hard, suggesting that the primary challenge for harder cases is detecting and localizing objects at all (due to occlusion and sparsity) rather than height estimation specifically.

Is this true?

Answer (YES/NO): NO